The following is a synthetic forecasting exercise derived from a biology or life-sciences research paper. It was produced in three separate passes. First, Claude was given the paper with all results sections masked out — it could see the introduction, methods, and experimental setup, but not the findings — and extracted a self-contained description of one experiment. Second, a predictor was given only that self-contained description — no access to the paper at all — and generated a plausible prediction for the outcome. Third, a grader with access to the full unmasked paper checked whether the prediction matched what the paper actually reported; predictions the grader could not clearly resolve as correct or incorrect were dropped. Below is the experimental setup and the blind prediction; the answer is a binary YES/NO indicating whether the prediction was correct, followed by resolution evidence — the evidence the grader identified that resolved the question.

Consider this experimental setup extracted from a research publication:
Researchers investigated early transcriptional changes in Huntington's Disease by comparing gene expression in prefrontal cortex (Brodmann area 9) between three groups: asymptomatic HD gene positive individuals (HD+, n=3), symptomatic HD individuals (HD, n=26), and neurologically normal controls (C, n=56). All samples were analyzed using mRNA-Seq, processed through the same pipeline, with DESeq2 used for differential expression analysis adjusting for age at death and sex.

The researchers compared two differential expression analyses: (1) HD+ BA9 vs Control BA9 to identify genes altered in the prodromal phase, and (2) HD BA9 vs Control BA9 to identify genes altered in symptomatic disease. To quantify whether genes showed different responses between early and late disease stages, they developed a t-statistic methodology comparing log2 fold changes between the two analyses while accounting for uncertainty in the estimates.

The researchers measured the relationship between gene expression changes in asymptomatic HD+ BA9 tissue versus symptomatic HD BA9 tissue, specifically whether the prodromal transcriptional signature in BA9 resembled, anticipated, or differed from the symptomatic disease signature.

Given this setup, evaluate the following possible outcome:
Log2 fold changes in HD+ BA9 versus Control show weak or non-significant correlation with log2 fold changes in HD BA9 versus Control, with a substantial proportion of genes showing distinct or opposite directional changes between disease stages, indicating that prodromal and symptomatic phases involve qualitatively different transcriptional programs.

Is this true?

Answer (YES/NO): NO